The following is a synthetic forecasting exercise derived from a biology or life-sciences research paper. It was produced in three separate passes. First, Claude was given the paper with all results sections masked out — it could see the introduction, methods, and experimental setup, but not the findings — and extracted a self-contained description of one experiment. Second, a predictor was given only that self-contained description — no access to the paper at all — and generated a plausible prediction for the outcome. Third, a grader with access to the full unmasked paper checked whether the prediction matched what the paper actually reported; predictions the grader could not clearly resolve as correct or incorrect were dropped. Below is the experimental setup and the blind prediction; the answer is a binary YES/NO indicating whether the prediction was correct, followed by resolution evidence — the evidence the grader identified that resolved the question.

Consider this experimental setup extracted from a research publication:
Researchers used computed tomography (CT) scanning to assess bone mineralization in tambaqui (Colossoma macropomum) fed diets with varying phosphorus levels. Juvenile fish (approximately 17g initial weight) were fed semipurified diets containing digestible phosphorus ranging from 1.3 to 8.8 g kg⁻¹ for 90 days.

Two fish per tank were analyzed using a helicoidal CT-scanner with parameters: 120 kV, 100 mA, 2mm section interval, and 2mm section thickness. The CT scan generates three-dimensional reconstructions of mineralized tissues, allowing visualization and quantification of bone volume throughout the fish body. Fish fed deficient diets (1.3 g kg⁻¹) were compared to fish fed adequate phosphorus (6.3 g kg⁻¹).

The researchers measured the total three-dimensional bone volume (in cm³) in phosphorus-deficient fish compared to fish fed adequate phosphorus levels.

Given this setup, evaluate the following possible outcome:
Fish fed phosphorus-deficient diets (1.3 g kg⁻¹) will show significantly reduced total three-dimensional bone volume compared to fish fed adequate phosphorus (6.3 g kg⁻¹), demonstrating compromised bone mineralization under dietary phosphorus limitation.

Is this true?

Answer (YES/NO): YES